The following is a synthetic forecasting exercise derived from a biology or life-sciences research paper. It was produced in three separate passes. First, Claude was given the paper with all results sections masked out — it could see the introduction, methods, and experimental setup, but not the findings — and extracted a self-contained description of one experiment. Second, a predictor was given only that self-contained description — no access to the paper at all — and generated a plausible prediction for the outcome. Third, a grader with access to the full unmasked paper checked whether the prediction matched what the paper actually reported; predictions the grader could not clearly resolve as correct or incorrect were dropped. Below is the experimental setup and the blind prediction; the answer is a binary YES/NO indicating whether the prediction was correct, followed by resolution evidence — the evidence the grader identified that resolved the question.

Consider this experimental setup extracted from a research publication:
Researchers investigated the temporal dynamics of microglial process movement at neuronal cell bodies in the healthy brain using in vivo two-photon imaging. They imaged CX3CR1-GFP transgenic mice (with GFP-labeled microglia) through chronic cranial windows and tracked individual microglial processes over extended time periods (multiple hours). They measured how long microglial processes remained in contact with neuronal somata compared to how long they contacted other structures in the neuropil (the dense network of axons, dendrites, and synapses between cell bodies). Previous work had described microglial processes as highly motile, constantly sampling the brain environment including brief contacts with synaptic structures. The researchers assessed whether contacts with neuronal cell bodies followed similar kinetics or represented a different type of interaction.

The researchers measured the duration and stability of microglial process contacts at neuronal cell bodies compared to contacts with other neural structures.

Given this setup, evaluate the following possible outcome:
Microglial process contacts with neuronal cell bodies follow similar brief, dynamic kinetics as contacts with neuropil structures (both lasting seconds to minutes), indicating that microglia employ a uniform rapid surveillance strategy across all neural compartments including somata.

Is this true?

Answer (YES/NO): NO